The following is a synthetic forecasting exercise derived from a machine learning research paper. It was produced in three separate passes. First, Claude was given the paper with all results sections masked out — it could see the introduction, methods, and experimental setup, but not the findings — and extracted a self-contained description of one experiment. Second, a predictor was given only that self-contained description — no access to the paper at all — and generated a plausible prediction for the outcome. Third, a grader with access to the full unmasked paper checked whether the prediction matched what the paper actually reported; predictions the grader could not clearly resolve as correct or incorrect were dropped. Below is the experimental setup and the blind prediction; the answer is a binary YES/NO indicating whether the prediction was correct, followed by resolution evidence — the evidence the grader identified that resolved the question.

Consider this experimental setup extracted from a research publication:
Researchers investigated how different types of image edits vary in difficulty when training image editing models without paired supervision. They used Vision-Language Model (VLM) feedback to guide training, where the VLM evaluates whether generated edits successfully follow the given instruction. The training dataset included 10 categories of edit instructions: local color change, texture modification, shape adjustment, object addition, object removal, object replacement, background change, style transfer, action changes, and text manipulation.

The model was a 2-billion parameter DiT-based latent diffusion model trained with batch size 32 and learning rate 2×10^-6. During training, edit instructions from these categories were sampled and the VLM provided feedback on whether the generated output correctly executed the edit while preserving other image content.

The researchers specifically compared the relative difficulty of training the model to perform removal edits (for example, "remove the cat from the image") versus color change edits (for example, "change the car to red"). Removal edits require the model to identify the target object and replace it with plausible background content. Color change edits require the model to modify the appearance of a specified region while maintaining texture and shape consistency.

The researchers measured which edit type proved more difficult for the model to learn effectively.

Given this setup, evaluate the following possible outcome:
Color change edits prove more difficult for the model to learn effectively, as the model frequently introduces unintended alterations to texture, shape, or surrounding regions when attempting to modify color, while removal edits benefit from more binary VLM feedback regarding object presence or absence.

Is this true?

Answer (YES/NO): NO